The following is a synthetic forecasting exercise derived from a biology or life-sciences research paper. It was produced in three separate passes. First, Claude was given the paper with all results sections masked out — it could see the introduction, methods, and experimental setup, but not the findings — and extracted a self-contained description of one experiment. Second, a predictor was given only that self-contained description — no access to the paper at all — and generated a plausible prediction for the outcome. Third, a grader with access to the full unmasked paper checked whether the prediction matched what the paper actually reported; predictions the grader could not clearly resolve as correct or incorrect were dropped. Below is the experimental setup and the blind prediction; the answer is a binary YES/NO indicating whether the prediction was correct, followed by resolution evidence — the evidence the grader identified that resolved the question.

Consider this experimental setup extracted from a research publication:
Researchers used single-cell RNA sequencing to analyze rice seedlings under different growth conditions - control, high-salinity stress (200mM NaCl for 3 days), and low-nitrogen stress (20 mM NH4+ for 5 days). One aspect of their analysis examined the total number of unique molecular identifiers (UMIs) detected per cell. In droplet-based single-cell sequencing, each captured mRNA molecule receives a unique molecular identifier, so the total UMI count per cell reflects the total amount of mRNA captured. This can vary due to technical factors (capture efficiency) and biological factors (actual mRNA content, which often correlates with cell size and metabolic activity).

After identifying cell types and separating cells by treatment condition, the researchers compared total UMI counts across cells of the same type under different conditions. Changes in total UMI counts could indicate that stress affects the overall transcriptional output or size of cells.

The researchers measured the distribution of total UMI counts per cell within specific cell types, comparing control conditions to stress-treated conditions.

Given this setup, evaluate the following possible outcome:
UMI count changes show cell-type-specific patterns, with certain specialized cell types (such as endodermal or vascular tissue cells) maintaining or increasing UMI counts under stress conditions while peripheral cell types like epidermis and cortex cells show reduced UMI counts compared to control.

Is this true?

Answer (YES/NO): NO